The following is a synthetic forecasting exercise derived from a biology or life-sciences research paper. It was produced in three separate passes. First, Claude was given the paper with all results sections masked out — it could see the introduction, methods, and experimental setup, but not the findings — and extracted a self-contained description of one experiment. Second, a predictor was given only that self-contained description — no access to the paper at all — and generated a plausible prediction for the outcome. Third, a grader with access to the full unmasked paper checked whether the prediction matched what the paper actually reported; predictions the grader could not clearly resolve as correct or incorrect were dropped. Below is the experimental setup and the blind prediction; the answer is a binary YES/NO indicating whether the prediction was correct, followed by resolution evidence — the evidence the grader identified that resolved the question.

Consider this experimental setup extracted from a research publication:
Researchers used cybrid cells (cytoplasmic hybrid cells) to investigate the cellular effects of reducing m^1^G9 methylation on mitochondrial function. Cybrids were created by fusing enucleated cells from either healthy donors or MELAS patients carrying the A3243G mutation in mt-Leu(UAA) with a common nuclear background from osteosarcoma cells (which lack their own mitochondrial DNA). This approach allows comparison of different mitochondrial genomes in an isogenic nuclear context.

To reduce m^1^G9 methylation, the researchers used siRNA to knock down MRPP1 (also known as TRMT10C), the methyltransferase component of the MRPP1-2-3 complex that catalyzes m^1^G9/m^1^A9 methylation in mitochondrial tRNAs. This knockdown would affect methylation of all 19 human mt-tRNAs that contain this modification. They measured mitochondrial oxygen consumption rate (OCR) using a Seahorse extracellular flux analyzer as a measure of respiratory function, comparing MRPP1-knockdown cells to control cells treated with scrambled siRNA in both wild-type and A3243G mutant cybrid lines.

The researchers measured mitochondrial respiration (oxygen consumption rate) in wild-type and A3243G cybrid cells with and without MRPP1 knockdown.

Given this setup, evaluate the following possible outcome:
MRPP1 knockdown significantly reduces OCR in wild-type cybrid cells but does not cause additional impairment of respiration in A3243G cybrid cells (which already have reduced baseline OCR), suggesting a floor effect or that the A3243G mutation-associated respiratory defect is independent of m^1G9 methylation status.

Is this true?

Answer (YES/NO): YES